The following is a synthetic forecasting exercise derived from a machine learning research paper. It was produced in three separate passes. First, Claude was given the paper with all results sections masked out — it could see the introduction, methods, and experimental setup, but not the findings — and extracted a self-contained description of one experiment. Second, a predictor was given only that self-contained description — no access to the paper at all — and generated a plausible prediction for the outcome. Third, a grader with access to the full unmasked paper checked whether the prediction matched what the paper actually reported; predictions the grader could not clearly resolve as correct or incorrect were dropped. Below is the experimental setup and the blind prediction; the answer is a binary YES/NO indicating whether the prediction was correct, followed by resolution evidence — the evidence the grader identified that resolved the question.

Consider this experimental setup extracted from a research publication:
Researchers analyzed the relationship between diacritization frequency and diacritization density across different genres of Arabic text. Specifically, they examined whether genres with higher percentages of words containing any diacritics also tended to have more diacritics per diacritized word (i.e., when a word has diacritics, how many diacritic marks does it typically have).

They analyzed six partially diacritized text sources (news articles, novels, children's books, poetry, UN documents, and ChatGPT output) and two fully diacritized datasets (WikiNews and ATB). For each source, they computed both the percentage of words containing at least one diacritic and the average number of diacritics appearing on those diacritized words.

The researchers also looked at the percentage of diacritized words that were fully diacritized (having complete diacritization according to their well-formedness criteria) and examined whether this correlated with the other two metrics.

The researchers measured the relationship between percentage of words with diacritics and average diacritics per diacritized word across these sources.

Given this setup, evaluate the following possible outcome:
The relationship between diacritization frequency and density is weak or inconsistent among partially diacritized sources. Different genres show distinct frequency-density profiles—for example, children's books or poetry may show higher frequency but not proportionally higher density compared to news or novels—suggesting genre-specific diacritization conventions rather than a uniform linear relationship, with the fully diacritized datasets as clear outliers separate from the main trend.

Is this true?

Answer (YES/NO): NO